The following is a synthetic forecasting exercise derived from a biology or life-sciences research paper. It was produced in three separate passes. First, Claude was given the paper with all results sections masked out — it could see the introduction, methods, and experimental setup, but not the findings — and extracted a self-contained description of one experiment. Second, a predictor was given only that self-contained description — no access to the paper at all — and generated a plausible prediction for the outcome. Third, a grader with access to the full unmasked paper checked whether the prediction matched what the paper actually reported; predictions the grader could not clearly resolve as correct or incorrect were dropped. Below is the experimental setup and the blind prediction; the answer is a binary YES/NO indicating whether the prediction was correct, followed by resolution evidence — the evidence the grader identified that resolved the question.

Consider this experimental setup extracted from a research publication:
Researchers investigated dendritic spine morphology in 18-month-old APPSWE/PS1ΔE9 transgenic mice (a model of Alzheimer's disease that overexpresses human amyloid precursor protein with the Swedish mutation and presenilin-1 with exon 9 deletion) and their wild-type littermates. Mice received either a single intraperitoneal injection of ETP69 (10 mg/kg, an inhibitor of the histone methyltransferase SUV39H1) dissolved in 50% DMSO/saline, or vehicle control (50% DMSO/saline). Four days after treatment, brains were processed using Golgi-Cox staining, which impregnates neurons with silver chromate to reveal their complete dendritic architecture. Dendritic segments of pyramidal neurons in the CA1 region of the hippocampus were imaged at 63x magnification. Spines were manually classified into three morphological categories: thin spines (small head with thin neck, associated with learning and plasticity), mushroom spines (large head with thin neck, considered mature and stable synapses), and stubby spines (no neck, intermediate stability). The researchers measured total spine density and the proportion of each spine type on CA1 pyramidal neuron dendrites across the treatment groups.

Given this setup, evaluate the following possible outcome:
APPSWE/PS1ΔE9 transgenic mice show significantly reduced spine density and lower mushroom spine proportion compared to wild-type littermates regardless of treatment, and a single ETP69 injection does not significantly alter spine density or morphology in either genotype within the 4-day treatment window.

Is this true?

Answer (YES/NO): NO